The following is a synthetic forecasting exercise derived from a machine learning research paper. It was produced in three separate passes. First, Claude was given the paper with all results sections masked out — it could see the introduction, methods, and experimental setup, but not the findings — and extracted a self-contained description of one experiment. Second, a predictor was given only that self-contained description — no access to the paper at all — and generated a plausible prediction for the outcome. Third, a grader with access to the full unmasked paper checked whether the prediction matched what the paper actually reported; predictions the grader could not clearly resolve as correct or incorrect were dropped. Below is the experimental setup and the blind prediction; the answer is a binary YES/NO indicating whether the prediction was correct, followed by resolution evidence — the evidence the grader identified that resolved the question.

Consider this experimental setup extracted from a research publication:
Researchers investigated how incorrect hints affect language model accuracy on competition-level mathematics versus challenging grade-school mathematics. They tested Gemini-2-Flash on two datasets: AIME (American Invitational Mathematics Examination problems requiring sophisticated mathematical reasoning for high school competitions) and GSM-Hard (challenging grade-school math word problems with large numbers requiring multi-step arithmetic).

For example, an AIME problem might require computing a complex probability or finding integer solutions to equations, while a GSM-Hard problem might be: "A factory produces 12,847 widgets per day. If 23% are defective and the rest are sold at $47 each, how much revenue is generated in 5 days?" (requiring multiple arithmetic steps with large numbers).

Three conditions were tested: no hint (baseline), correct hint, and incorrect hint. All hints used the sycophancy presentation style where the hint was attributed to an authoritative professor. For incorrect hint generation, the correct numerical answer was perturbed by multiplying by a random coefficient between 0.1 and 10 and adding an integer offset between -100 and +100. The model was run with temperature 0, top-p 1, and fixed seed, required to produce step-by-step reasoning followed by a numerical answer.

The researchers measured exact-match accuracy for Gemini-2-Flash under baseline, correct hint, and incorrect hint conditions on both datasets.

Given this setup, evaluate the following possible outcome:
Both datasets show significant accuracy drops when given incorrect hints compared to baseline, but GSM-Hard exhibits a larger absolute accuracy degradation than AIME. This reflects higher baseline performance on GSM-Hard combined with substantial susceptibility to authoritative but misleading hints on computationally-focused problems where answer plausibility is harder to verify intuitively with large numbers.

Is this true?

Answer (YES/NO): YES